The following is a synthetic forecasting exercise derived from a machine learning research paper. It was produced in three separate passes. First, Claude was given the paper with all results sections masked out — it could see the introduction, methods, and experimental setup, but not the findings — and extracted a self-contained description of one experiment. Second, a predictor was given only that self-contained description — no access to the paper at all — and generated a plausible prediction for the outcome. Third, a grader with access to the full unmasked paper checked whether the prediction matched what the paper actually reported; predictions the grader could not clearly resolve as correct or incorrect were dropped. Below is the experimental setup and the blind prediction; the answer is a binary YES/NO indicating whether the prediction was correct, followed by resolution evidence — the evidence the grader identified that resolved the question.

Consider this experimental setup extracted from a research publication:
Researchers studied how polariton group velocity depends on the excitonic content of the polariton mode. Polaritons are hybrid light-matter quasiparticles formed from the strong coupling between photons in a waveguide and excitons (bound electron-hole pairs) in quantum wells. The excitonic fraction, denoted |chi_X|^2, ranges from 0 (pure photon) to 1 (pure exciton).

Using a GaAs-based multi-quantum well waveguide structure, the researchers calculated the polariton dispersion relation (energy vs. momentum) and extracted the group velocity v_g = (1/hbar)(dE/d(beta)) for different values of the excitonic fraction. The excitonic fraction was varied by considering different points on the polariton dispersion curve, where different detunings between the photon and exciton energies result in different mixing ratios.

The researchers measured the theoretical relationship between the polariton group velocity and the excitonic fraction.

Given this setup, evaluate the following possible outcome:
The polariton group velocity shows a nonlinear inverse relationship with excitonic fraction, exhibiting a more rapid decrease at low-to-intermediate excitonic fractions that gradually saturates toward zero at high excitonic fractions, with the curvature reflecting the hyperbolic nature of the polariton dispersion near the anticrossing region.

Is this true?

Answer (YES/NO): NO